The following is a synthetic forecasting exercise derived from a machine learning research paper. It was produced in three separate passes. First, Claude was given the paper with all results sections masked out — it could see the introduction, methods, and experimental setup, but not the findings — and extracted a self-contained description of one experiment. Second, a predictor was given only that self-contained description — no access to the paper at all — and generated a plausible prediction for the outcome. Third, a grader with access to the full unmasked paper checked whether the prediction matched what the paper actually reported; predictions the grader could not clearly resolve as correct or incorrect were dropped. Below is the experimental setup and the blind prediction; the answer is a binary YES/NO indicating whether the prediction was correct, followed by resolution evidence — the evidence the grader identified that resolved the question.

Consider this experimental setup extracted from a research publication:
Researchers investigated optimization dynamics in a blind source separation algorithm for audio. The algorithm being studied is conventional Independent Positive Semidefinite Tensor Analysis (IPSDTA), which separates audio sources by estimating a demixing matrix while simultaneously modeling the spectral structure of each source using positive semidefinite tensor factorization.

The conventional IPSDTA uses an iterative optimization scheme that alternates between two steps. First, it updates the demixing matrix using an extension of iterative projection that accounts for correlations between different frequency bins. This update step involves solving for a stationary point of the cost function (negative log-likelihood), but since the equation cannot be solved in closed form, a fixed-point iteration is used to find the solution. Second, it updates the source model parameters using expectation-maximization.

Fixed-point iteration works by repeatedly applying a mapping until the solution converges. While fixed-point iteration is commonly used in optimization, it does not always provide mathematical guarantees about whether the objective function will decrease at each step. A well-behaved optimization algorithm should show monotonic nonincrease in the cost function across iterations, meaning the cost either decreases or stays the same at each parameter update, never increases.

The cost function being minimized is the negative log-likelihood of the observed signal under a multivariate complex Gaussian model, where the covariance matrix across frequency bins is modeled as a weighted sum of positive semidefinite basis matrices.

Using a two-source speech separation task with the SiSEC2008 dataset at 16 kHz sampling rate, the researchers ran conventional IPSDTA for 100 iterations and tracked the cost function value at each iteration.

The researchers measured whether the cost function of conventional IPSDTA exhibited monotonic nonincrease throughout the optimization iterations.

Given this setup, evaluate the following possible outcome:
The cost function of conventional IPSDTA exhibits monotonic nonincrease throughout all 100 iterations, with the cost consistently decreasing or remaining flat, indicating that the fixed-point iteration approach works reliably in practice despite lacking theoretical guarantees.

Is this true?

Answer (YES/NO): NO